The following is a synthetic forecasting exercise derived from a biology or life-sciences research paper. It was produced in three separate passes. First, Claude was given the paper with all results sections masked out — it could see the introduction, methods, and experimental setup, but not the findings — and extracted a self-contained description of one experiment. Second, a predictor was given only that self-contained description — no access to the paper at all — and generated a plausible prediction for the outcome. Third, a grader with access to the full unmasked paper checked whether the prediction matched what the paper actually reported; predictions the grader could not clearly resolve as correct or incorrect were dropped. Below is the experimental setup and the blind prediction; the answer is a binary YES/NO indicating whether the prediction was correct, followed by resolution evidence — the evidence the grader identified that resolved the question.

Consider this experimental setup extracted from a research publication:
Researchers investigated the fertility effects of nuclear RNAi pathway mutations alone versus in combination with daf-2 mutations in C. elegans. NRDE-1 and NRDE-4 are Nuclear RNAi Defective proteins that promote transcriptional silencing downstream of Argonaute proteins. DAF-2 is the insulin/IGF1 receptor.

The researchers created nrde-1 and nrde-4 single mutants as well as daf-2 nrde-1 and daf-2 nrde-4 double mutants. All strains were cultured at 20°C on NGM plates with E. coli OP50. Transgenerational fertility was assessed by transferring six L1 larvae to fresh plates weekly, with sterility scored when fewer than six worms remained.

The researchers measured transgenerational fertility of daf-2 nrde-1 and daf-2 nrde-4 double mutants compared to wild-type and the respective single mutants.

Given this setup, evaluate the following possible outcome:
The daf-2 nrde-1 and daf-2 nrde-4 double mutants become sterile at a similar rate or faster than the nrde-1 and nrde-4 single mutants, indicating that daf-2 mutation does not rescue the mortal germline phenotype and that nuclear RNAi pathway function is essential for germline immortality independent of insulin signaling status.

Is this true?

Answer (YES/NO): YES